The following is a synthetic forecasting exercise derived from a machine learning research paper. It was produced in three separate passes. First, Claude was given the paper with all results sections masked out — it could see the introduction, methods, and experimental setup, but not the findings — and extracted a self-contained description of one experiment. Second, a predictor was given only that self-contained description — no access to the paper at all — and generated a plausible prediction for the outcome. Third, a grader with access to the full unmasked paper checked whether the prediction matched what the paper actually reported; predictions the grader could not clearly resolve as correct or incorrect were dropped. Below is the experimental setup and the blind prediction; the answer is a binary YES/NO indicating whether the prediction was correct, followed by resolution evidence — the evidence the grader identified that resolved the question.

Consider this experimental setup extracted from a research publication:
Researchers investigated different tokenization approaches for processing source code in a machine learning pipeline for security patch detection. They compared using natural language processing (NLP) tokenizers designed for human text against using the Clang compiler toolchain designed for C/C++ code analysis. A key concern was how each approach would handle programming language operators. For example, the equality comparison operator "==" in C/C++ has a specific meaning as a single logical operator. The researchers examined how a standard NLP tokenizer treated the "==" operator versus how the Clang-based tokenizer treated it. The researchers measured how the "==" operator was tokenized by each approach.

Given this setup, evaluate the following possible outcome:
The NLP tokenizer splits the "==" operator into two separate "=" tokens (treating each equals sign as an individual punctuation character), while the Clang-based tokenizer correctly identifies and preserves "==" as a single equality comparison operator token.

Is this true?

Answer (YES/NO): YES